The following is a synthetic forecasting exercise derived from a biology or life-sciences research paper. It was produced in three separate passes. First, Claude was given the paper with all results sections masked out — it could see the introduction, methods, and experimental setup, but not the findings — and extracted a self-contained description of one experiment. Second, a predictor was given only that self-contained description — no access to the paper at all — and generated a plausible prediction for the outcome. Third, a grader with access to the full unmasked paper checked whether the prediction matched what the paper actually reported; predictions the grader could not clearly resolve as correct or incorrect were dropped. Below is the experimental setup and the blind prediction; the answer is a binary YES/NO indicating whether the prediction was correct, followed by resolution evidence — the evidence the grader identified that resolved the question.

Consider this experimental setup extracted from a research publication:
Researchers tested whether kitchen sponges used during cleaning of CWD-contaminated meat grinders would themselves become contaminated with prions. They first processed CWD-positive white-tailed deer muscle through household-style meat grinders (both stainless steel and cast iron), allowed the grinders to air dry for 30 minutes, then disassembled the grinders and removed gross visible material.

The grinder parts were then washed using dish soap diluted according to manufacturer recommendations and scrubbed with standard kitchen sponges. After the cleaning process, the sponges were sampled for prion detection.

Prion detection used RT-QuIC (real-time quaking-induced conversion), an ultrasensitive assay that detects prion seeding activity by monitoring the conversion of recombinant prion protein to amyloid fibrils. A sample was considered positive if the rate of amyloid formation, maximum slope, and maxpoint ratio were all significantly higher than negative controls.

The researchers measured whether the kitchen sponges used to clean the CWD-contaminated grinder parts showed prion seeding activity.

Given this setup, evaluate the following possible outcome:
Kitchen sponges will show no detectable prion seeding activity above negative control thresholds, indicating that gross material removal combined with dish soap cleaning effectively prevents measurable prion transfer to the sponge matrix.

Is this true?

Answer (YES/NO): YES